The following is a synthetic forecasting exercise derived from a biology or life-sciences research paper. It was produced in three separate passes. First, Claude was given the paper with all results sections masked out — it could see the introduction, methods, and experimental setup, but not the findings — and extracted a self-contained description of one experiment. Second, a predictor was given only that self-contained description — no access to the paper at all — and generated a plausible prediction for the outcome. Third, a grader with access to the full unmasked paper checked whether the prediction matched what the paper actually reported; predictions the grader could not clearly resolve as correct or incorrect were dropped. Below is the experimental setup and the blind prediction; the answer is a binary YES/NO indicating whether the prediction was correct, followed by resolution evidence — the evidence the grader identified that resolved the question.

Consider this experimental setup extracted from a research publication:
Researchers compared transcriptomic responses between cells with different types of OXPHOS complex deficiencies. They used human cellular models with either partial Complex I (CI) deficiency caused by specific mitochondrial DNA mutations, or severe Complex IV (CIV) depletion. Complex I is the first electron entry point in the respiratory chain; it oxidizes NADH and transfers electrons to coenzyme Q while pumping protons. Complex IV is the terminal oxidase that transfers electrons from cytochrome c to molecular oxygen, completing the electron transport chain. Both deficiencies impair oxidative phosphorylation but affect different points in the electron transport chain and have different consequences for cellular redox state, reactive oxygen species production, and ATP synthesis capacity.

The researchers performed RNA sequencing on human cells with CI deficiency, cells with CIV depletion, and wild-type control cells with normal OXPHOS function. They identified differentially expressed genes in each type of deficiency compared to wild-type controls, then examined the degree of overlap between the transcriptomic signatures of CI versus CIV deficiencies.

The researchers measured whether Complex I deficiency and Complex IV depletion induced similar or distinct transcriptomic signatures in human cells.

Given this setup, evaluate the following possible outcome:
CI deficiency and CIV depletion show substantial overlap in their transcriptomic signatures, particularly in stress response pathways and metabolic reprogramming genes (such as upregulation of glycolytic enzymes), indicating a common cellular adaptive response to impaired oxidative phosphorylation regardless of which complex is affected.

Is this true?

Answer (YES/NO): YES